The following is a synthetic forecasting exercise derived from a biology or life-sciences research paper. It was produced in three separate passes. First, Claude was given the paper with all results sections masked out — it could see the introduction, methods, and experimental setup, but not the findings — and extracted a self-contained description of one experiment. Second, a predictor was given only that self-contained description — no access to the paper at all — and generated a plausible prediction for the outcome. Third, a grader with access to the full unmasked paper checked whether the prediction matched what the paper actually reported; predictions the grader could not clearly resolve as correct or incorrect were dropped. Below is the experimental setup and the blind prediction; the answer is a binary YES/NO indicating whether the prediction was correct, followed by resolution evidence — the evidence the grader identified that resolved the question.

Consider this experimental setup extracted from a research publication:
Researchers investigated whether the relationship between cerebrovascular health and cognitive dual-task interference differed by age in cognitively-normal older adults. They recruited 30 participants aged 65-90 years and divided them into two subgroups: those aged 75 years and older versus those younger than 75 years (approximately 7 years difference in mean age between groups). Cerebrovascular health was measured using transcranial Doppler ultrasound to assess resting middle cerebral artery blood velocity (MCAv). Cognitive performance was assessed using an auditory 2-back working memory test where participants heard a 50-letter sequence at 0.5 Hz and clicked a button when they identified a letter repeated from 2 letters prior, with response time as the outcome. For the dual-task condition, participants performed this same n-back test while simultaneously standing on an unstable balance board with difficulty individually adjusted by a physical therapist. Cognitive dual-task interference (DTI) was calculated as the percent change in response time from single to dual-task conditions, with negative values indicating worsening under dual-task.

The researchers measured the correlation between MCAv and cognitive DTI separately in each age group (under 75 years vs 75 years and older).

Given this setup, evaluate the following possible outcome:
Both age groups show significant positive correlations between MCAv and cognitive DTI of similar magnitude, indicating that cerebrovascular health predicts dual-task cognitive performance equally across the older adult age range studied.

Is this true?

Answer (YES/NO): NO